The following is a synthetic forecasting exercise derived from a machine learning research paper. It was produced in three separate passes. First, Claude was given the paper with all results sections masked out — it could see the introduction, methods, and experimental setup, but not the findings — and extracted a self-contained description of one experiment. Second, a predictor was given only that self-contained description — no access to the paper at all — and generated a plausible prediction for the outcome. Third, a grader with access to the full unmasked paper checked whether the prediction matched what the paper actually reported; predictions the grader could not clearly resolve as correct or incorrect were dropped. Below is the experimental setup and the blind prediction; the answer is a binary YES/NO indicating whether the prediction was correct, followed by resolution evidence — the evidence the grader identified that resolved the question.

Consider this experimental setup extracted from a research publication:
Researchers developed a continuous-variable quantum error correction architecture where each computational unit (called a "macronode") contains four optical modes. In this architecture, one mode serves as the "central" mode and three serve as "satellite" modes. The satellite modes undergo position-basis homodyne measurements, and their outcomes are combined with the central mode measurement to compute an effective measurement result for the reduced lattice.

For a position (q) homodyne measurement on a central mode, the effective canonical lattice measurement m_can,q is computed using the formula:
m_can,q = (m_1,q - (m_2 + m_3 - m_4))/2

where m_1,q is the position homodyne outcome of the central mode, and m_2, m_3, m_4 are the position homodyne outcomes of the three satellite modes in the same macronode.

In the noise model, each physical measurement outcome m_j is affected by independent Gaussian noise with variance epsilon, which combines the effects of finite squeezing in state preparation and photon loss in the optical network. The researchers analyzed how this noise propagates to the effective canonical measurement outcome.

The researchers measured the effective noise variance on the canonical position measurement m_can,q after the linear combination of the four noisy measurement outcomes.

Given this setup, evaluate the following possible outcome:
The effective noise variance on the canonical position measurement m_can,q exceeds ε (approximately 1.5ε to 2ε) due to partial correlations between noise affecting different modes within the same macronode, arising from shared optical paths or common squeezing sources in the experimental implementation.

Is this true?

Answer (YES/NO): NO